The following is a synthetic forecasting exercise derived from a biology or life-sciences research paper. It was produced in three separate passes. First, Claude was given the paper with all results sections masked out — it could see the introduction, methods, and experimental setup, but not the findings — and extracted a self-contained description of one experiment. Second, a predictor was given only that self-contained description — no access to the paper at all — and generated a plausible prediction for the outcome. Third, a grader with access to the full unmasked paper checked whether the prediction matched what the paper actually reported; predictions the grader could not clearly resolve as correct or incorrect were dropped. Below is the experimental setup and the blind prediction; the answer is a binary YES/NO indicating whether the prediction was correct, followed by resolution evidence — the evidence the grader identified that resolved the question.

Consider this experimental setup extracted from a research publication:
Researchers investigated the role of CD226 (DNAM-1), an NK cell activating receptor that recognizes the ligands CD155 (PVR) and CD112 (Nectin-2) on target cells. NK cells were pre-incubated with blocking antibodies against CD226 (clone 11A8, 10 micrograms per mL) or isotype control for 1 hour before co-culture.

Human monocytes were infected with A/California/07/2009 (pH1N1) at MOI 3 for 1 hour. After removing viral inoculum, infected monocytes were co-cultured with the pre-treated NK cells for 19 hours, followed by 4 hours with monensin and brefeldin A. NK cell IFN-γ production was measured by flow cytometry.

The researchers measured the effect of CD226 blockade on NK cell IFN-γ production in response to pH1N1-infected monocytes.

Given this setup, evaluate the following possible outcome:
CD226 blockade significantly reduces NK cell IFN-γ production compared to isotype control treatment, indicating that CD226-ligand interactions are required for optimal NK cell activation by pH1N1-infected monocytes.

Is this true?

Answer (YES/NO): YES